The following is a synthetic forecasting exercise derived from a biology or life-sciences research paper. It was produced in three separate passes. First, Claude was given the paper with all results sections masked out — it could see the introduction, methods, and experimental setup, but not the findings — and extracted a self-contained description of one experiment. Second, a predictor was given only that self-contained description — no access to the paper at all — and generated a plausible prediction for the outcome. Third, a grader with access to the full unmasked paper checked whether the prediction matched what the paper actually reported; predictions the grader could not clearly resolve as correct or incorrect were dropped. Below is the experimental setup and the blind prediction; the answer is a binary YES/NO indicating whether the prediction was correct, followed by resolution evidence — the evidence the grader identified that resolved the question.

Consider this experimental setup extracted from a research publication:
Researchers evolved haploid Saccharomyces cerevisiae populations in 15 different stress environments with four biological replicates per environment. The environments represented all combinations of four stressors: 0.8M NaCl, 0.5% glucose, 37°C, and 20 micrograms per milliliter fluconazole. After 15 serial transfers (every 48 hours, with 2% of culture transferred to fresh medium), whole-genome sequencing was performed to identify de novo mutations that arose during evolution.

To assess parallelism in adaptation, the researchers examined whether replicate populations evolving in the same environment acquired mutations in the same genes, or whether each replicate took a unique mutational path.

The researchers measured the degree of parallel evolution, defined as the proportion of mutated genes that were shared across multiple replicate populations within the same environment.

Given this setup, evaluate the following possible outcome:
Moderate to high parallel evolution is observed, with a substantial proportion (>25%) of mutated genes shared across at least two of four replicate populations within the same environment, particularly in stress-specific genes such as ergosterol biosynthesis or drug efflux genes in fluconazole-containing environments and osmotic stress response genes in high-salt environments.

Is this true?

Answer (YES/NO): NO